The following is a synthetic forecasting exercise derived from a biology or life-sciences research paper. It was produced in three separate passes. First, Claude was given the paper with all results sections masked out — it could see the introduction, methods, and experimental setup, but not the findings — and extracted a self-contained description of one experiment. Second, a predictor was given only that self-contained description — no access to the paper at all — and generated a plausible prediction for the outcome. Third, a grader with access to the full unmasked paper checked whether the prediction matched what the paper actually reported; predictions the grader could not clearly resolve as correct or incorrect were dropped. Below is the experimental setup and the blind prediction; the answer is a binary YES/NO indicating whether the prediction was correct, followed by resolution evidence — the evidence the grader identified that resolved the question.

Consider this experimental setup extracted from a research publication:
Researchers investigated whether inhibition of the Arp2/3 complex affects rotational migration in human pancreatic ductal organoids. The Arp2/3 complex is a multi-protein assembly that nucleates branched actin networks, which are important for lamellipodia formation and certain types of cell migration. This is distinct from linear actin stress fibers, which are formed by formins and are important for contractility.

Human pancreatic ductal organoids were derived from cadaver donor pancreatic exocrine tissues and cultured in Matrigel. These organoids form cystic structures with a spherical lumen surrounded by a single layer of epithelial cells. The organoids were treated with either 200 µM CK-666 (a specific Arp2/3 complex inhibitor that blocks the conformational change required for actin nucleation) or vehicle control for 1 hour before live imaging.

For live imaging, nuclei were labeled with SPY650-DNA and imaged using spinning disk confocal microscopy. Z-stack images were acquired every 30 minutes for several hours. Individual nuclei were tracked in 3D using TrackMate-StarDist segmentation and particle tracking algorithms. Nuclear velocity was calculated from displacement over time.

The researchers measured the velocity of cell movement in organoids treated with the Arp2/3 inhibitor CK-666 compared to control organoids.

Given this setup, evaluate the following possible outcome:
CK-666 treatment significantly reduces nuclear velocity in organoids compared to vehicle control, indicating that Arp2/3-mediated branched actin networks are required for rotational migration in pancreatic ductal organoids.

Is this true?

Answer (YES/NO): YES